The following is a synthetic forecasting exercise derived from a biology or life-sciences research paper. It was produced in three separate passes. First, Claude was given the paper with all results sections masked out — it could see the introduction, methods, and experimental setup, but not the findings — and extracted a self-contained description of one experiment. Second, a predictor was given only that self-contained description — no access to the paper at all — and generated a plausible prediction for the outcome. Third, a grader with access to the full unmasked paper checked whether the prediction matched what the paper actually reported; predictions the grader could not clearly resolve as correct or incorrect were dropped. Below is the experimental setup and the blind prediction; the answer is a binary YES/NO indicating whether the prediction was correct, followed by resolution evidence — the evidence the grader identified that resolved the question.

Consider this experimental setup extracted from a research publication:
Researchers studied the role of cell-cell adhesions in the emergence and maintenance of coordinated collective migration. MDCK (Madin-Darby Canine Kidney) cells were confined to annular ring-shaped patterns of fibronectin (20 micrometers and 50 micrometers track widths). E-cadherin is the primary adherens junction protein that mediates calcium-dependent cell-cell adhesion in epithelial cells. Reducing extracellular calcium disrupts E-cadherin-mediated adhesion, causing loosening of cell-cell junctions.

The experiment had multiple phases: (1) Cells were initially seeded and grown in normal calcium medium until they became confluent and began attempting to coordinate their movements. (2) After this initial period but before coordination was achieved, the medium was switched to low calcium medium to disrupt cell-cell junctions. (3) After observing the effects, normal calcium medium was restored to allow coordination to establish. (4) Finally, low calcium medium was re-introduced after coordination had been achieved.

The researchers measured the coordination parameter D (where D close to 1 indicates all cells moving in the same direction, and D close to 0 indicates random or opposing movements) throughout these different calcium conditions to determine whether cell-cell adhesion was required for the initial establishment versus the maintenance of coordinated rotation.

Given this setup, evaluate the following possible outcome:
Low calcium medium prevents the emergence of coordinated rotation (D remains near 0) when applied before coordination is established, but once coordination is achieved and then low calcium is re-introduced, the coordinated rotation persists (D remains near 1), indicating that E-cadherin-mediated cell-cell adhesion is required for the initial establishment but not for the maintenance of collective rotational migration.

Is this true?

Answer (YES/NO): YES